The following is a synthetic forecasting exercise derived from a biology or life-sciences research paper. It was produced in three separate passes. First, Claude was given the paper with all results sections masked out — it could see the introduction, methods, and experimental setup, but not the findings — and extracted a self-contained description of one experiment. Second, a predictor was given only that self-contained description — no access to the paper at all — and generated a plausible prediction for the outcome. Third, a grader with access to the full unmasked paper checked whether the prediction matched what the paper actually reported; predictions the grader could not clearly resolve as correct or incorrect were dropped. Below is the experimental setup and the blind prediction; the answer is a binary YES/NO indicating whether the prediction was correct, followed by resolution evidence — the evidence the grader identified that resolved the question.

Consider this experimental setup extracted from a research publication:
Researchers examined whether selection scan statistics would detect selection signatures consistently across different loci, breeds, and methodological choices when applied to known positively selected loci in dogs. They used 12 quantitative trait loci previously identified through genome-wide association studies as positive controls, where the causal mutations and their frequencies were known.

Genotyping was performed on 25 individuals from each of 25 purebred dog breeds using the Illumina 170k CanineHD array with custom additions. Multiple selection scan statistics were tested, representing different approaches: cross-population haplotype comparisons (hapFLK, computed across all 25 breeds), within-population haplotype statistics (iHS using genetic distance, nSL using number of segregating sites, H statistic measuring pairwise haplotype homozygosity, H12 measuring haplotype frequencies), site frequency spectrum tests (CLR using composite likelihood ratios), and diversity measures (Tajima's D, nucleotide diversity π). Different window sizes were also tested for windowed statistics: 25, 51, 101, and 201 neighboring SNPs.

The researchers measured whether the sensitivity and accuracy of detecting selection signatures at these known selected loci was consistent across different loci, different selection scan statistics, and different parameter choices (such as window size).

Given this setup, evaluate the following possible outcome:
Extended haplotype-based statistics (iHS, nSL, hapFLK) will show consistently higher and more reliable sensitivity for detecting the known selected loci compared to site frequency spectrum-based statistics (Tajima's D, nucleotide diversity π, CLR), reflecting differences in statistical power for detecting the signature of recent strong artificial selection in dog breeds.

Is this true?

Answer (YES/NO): NO